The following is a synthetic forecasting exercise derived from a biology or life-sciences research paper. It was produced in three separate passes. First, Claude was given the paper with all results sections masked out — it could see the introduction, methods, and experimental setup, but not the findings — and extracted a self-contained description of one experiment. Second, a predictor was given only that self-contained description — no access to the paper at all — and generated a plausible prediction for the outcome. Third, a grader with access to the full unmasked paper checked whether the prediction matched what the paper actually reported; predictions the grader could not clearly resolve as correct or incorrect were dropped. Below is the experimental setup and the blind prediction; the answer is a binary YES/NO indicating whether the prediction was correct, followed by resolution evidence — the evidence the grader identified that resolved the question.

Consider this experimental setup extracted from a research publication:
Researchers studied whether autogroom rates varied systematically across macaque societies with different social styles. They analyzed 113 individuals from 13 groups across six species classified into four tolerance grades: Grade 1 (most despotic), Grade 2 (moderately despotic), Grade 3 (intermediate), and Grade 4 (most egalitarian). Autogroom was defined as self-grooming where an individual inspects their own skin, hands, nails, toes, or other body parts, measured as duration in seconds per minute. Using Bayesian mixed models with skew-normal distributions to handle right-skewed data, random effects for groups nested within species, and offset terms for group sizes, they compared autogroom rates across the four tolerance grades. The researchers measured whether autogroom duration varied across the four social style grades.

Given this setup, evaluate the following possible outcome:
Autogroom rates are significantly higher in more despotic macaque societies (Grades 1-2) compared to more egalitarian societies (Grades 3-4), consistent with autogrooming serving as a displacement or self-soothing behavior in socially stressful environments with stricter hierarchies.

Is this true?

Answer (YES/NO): NO